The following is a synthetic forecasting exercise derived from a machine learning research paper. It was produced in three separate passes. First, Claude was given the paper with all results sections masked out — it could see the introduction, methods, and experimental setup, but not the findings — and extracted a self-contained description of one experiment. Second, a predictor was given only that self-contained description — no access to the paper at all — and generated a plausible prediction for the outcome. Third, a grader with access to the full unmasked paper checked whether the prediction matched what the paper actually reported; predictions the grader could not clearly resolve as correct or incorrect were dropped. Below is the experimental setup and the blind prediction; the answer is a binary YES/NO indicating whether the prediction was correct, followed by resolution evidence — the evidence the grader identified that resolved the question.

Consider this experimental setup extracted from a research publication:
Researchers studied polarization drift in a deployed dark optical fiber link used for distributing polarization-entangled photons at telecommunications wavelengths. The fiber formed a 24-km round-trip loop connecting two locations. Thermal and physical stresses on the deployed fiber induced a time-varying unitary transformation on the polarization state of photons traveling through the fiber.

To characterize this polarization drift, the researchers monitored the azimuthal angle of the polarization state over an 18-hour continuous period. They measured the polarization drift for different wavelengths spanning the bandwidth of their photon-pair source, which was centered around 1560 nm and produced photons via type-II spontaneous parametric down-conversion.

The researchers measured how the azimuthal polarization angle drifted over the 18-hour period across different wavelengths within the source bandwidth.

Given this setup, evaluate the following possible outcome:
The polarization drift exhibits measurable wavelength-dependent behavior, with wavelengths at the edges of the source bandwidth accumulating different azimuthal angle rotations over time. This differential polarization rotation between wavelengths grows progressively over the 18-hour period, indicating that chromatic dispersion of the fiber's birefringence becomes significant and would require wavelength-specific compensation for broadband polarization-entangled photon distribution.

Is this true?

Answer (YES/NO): NO